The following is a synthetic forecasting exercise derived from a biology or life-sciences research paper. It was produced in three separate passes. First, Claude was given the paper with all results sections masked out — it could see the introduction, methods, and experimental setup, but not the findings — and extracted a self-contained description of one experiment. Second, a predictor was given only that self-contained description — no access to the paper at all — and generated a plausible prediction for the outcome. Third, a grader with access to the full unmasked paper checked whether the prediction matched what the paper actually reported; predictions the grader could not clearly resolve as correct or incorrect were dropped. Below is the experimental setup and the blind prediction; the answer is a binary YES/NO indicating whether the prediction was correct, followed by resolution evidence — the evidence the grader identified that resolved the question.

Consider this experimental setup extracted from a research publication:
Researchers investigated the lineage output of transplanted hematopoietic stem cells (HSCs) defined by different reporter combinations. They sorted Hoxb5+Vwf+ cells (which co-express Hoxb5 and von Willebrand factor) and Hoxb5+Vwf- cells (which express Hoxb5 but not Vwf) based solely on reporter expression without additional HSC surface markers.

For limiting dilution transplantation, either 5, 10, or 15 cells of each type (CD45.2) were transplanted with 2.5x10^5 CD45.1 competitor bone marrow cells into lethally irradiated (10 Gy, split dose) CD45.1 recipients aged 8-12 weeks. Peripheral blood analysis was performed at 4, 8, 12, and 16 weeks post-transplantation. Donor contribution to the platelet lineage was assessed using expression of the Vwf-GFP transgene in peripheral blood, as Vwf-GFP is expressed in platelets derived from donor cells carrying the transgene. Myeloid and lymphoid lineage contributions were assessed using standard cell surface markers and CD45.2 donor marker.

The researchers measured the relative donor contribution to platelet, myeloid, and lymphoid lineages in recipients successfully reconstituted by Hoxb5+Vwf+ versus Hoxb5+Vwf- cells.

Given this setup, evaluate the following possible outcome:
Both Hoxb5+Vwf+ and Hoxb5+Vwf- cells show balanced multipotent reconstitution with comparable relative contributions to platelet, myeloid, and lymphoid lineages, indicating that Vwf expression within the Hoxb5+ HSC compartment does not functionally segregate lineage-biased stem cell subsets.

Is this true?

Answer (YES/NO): NO